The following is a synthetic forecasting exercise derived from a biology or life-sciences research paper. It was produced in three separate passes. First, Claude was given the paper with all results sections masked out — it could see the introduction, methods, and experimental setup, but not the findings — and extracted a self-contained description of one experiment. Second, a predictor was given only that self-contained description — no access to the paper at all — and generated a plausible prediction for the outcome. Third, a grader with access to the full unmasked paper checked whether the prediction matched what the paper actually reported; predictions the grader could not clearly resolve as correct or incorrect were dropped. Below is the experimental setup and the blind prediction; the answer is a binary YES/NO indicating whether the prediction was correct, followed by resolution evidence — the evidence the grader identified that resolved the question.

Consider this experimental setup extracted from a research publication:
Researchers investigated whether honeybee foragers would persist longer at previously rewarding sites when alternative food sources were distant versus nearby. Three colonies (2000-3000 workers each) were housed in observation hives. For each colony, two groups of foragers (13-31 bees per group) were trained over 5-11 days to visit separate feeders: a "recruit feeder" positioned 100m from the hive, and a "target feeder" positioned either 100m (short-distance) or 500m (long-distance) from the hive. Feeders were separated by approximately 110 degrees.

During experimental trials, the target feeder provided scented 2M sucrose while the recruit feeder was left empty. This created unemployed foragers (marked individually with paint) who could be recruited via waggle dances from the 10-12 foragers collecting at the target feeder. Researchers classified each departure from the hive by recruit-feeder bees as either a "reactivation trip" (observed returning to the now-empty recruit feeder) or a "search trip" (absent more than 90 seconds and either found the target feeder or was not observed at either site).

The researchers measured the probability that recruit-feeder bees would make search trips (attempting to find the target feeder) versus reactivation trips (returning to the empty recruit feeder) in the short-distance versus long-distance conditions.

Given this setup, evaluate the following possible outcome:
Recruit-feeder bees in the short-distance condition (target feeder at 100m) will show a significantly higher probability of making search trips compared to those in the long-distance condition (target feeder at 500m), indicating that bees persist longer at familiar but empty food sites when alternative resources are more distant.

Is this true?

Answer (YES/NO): NO